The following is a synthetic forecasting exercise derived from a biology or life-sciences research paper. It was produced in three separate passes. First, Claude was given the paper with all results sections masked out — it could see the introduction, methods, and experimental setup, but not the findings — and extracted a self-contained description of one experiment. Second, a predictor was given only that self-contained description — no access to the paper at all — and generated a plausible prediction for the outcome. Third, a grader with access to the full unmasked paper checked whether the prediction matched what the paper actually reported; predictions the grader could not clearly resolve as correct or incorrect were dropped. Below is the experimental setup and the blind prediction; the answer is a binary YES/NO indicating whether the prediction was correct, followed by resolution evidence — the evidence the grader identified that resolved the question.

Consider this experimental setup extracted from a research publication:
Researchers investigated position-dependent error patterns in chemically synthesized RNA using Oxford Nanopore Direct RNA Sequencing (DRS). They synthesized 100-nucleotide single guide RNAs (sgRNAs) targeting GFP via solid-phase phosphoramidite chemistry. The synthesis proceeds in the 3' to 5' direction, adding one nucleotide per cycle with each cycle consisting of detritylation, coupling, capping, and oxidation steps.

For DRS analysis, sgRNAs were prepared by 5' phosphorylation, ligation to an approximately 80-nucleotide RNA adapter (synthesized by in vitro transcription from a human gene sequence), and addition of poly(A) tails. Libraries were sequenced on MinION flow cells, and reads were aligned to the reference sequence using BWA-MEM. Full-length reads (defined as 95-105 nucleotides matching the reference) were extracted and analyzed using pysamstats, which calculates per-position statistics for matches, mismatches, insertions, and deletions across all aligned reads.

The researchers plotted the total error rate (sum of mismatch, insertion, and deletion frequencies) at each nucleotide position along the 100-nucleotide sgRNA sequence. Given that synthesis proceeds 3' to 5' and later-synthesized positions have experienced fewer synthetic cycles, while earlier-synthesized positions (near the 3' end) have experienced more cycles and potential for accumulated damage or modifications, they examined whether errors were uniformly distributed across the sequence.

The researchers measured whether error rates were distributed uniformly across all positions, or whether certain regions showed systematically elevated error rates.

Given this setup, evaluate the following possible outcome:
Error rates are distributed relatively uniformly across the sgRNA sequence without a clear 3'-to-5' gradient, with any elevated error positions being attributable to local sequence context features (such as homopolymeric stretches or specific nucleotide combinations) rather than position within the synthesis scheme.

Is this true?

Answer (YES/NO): NO